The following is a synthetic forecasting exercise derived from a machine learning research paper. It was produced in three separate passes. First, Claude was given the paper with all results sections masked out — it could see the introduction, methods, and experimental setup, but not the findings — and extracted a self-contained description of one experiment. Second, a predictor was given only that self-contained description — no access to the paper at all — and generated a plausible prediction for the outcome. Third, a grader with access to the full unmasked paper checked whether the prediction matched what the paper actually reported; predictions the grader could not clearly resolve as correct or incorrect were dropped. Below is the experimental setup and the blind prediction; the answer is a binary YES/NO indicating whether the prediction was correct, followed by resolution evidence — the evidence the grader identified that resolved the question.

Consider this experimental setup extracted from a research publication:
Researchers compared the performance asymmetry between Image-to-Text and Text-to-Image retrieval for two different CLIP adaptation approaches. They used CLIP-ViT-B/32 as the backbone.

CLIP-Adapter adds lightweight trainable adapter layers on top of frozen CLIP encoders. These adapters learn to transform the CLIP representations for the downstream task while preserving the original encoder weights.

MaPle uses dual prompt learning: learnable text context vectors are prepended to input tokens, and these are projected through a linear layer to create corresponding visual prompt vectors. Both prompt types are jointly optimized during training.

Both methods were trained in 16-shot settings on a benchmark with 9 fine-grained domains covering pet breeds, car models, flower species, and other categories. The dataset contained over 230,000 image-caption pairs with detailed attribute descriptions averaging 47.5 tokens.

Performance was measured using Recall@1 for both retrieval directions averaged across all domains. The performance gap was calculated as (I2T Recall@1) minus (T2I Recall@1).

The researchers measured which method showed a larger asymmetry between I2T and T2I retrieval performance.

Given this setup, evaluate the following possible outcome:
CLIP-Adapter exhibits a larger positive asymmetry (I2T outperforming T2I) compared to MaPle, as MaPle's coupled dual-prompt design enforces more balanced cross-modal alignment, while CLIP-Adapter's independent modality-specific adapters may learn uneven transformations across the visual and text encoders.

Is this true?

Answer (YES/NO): NO